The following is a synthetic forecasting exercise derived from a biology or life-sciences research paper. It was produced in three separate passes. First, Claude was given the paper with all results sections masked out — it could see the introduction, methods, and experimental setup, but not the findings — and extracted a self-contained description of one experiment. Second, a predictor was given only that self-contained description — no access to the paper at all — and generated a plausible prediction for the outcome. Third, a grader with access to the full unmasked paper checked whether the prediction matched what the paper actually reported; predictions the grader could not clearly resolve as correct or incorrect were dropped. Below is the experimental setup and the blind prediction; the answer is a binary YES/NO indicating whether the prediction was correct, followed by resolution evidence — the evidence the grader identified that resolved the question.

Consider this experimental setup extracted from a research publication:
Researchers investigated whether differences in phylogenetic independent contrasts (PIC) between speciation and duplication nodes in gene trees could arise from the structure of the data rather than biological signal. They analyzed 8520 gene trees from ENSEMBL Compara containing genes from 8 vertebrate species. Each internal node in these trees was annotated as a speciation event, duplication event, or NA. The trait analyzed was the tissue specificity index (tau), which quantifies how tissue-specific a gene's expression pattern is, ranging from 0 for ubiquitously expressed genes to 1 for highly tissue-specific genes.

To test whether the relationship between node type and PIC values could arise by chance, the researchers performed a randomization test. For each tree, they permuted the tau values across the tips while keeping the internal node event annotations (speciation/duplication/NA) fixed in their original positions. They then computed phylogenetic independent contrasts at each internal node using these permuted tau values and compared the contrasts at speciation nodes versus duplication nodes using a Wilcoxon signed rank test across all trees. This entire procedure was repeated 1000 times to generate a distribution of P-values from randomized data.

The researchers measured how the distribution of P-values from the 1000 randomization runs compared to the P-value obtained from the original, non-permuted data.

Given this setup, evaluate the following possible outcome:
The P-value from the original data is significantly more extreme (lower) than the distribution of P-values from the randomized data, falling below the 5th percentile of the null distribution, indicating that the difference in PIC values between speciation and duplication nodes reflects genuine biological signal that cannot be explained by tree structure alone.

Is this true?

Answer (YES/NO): NO